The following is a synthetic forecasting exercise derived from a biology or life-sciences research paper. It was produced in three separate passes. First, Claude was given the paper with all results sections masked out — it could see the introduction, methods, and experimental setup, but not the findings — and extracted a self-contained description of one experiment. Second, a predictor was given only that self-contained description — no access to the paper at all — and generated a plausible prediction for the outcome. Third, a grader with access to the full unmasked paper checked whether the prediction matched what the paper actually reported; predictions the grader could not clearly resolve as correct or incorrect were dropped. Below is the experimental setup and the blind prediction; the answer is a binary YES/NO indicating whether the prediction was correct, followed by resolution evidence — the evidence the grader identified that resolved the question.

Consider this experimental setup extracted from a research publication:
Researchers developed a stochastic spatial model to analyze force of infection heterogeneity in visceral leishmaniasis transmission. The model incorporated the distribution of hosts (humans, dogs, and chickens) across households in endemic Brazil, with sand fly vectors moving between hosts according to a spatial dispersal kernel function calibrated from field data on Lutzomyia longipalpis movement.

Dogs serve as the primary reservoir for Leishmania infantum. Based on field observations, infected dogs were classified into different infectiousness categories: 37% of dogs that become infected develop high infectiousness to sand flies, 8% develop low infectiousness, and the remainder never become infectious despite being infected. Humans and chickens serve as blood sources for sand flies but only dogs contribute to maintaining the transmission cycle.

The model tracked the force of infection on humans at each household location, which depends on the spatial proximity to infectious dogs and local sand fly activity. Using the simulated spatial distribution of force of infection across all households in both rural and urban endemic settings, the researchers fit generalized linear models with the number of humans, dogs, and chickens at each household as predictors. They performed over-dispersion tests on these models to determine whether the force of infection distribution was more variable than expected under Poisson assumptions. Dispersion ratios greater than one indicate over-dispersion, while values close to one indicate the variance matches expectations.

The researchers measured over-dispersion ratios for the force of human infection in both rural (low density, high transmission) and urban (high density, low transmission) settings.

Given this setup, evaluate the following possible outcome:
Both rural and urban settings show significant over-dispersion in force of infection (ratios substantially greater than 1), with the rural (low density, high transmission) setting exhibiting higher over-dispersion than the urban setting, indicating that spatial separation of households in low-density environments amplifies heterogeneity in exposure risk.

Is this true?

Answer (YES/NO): NO